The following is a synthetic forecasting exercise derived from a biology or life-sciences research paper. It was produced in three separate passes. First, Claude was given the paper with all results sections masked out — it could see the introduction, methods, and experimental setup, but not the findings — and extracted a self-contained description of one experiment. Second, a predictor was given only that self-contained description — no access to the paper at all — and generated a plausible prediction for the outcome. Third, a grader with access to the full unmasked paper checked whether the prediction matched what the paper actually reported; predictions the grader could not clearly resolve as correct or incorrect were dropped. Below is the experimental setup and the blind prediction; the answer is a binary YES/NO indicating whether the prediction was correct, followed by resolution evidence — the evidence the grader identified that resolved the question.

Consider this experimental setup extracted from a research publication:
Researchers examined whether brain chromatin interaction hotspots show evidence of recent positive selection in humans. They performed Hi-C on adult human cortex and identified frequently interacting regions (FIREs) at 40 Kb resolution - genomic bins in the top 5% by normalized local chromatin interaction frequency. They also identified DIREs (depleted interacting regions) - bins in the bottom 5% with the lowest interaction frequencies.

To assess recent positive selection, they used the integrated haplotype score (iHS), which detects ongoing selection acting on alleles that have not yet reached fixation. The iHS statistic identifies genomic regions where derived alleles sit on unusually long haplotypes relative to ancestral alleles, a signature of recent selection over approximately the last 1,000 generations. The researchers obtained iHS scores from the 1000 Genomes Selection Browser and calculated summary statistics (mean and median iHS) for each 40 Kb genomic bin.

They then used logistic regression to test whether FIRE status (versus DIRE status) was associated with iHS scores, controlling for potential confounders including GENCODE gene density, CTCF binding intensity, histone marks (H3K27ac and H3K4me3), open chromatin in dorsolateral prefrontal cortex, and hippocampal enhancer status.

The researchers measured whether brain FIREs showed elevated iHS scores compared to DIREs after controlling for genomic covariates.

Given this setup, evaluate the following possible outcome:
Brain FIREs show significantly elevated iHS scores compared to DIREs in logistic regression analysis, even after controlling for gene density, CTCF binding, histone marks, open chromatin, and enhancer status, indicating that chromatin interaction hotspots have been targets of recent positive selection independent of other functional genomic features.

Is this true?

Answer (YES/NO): YES